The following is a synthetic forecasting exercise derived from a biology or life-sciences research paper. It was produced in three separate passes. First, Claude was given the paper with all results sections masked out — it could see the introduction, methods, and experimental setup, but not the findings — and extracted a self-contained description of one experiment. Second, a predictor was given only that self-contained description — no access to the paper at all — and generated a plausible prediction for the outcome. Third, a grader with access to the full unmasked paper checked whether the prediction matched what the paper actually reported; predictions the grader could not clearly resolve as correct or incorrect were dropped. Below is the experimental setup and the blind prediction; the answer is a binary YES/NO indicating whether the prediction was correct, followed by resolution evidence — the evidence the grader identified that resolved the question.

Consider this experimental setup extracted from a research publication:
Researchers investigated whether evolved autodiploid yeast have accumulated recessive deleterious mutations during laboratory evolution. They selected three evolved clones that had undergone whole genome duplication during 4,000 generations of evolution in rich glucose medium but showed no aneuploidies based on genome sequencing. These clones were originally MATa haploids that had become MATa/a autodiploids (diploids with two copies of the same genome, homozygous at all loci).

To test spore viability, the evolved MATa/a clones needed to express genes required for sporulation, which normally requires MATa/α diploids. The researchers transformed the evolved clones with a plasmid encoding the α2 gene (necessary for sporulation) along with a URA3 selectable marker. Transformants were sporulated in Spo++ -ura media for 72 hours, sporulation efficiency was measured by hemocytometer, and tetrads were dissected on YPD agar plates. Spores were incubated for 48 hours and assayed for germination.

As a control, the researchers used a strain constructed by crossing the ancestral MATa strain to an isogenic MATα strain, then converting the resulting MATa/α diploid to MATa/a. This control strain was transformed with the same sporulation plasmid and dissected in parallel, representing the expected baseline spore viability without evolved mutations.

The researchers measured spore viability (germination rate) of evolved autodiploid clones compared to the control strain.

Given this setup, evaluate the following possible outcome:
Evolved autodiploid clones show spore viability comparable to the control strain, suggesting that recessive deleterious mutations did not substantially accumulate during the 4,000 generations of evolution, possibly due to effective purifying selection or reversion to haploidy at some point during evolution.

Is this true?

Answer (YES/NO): NO